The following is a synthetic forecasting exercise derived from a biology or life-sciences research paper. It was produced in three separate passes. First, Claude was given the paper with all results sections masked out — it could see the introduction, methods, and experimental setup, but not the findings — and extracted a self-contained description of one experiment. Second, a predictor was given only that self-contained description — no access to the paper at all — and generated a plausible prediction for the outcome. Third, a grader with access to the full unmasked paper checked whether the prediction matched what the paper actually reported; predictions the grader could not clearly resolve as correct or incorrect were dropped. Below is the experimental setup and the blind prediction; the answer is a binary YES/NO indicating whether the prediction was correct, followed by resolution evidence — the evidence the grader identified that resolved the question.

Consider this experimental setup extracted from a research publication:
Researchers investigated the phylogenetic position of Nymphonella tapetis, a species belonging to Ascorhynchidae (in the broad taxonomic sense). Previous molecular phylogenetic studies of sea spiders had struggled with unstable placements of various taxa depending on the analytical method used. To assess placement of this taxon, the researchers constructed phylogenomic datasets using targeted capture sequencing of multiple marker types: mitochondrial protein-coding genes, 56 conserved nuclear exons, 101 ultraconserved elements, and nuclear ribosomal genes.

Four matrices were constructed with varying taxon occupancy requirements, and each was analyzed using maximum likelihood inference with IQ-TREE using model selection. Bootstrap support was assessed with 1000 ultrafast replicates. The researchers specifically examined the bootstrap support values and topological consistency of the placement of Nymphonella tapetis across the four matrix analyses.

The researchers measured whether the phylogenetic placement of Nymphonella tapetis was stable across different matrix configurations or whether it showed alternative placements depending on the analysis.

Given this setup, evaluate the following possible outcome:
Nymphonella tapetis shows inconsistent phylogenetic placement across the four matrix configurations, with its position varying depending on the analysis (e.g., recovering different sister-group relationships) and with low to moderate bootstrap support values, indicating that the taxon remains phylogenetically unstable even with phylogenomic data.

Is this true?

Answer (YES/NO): YES